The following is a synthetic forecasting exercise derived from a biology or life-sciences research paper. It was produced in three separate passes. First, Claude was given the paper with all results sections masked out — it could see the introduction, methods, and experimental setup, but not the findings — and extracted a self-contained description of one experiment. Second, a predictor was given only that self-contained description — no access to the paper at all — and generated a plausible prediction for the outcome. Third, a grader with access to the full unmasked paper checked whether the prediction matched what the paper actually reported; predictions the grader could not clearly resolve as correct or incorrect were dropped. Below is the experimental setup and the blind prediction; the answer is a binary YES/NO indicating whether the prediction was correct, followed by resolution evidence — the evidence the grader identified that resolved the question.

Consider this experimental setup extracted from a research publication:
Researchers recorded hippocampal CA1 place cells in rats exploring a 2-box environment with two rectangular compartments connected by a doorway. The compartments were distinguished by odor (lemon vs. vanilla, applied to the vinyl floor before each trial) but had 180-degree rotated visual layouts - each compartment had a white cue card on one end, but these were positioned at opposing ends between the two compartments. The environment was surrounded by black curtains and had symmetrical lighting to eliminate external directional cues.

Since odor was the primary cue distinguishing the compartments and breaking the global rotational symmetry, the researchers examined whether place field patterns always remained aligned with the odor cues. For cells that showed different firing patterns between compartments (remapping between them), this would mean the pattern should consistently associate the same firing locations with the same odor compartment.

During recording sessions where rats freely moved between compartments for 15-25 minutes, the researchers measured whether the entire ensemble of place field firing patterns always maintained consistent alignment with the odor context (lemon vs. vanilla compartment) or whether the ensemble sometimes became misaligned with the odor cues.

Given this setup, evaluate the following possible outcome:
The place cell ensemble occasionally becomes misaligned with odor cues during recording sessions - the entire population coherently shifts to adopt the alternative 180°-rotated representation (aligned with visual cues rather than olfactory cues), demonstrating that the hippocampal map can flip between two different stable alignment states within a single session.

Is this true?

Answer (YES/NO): YES